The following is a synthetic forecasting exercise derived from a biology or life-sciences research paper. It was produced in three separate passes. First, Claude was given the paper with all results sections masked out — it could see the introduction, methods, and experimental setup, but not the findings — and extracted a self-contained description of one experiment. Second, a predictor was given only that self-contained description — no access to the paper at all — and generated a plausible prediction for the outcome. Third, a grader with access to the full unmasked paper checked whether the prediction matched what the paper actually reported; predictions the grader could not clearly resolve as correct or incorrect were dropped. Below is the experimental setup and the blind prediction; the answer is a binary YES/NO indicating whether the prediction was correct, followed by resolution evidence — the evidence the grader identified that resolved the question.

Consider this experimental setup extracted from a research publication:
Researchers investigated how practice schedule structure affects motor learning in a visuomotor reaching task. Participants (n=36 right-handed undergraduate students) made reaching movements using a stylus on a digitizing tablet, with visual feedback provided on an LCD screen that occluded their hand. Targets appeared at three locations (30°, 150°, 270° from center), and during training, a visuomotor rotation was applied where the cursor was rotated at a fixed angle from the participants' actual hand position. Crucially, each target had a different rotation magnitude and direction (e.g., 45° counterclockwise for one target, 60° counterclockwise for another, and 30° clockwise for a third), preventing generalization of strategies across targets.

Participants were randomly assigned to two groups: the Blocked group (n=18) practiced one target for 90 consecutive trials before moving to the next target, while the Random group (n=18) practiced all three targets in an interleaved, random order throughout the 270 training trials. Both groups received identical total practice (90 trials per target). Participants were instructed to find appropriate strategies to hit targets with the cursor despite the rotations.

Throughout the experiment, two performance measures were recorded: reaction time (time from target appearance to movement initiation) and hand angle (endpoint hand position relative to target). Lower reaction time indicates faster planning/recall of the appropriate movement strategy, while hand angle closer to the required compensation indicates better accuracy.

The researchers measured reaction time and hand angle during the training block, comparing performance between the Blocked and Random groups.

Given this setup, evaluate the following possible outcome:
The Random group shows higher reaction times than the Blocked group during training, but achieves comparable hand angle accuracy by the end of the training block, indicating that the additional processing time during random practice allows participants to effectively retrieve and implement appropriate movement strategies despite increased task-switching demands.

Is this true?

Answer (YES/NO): YES